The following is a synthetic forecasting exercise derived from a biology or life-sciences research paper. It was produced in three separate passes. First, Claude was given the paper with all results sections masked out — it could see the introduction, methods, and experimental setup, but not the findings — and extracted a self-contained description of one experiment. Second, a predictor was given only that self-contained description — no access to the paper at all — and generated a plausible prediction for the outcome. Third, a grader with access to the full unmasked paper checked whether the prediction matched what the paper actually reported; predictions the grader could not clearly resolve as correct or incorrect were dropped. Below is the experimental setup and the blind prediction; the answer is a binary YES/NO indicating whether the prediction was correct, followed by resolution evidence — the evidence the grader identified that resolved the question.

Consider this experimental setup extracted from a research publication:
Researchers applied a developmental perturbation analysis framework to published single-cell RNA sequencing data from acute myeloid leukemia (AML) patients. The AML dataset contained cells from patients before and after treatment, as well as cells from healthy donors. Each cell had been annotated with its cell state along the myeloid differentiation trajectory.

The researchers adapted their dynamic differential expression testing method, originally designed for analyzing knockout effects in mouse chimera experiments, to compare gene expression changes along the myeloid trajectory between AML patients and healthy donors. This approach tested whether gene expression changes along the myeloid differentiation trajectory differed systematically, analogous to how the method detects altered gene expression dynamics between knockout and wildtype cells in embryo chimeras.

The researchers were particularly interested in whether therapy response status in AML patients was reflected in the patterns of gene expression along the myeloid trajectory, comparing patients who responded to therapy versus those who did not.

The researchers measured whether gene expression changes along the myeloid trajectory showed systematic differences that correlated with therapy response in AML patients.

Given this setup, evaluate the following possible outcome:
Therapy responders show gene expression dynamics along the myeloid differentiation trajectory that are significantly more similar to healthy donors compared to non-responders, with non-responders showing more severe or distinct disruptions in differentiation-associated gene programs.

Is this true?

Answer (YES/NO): NO